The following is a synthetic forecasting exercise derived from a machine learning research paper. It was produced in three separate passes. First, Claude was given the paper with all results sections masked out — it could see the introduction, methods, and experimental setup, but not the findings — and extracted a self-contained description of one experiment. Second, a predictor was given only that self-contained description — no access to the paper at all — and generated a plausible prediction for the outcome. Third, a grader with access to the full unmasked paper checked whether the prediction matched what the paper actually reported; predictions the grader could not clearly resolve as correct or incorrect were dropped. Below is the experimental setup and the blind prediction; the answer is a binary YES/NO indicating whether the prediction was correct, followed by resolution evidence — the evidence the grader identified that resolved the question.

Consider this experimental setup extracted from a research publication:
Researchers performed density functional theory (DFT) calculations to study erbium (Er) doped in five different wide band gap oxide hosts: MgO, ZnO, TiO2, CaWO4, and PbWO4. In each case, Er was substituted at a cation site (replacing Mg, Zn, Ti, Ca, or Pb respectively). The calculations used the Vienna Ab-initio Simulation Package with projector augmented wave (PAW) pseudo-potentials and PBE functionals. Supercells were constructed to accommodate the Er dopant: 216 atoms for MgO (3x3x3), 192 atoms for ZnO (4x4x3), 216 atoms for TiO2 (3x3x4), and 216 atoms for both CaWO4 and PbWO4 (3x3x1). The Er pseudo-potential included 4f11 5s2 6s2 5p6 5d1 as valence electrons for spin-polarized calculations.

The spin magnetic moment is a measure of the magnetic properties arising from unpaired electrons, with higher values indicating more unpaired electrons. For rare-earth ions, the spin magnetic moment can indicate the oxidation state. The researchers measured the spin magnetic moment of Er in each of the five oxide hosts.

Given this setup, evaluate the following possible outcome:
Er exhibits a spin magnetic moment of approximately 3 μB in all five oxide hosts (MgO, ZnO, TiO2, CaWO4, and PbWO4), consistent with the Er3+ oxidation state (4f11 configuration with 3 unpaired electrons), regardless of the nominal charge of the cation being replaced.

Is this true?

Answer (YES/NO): YES